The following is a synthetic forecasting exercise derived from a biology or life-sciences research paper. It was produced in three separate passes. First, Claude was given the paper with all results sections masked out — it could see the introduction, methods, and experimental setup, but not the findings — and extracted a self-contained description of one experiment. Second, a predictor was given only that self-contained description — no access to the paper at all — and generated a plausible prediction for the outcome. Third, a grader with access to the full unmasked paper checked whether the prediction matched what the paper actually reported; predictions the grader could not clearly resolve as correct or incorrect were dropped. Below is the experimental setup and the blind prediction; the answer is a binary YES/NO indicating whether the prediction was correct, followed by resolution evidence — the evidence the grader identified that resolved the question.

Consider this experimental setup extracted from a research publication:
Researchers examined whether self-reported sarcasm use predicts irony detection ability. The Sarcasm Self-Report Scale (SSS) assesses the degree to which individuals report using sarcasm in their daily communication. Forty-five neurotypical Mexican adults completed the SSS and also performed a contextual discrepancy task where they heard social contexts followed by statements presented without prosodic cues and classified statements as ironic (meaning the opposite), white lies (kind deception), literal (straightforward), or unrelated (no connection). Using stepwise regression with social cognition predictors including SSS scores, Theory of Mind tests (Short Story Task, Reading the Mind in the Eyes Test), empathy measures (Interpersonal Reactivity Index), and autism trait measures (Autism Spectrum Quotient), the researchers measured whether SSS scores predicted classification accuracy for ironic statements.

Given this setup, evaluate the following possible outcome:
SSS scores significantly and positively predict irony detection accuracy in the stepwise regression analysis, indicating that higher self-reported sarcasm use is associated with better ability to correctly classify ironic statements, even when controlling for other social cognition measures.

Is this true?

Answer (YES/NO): NO